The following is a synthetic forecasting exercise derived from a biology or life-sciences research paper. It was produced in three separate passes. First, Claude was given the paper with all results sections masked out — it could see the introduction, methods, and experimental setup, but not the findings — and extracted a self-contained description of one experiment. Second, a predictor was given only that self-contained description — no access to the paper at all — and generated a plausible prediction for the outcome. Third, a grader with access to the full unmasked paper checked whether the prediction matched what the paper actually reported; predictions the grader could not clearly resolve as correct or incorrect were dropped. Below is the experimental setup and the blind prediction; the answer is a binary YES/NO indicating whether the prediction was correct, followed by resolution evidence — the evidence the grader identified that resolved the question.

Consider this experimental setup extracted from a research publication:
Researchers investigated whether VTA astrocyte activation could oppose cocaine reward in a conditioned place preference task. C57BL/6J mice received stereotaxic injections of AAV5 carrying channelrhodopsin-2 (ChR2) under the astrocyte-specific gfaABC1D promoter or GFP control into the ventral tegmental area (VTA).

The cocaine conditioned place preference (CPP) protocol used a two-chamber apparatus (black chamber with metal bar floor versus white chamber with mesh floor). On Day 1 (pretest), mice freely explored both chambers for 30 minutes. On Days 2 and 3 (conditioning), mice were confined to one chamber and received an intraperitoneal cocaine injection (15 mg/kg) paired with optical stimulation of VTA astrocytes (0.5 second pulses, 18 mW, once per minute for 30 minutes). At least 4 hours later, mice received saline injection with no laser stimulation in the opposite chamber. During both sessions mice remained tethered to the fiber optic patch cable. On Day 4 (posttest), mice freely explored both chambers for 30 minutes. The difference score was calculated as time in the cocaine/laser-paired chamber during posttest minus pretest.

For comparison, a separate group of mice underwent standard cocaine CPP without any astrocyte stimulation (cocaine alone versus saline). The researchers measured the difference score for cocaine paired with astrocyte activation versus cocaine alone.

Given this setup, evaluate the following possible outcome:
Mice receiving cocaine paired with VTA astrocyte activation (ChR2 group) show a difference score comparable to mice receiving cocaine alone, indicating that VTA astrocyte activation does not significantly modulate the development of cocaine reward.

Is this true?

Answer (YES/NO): NO